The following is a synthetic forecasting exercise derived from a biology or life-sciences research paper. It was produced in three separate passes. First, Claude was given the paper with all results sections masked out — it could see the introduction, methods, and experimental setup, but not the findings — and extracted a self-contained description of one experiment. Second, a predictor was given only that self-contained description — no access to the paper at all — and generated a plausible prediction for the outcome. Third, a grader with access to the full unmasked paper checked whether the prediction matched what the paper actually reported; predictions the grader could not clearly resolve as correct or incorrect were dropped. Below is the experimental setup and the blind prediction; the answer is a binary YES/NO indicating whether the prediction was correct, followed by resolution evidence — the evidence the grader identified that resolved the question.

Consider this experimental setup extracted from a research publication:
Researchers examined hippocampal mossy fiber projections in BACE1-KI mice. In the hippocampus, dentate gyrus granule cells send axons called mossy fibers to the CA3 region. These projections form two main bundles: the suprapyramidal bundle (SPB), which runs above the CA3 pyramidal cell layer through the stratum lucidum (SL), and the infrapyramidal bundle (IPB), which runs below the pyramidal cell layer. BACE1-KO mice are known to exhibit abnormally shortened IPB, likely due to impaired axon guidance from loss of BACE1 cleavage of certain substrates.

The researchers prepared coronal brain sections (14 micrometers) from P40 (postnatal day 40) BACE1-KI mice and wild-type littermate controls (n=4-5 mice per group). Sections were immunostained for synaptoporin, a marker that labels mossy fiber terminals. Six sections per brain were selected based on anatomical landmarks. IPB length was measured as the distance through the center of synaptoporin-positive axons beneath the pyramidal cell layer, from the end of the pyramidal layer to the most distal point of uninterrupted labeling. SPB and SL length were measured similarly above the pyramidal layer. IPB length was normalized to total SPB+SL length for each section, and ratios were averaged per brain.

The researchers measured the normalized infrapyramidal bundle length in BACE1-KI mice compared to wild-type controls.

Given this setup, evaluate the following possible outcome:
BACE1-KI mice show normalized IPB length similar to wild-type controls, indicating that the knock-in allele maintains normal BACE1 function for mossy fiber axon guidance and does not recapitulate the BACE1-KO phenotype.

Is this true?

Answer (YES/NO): NO